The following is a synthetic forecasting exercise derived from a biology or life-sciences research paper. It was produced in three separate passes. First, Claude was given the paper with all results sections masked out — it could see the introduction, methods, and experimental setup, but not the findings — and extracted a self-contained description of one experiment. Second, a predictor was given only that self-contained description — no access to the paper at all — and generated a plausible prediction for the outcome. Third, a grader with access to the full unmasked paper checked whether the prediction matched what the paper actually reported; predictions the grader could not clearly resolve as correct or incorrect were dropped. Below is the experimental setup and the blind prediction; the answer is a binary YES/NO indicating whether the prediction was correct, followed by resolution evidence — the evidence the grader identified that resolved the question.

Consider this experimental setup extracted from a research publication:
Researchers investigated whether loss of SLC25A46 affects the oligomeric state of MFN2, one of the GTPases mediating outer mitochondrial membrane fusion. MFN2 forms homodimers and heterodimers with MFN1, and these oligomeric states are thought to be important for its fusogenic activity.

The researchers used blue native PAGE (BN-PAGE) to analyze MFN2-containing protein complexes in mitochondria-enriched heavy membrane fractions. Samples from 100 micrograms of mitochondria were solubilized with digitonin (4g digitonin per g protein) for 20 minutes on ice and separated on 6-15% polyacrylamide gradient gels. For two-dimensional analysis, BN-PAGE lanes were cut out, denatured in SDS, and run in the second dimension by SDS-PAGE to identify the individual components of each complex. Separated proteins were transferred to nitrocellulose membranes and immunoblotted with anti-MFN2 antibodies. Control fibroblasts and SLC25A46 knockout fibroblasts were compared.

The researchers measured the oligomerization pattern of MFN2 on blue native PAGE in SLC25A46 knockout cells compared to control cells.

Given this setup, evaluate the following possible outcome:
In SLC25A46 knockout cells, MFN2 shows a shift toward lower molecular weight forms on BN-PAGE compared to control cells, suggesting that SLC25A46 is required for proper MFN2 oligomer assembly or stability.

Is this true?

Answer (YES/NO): YES